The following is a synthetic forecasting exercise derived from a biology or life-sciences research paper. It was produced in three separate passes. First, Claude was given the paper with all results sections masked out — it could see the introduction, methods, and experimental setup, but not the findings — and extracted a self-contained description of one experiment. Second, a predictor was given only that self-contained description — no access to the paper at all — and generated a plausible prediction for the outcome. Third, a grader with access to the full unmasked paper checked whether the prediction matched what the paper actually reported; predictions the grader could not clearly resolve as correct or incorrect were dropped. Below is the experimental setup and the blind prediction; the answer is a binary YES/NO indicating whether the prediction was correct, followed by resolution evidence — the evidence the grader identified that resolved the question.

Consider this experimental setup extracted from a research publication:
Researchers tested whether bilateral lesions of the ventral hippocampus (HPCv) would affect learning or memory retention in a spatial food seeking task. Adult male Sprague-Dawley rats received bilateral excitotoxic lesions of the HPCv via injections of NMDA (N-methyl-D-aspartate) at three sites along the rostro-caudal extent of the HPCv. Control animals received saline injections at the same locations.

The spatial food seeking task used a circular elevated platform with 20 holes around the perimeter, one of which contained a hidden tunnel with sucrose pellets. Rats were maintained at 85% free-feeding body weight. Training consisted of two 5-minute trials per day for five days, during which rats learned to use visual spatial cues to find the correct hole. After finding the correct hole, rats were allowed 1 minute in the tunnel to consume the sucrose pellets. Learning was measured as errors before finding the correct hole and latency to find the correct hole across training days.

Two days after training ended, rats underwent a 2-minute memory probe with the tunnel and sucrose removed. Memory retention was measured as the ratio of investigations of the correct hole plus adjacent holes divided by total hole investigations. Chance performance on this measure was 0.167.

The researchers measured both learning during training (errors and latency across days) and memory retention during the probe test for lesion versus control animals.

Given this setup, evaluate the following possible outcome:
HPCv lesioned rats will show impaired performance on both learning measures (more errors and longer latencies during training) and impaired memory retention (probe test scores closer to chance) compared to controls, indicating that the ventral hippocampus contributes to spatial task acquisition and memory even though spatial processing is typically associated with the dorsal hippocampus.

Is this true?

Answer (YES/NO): NO